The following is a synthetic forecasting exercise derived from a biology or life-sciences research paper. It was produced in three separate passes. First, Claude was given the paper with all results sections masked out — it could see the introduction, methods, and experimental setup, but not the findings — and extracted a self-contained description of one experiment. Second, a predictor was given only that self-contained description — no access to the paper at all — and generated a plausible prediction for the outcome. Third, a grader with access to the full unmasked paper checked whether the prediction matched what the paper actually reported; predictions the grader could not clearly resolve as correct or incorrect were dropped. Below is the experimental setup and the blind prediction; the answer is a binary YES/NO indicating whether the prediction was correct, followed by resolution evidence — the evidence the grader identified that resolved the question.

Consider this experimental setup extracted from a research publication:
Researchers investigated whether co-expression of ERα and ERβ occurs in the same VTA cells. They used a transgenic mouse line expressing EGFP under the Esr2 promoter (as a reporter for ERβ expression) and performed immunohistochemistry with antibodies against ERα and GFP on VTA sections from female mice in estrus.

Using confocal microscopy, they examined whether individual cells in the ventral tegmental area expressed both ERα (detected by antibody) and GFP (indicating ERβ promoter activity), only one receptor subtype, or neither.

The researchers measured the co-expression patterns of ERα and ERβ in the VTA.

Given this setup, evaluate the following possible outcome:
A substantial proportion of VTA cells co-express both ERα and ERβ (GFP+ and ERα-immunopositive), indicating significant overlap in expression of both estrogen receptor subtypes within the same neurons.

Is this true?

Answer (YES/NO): NO